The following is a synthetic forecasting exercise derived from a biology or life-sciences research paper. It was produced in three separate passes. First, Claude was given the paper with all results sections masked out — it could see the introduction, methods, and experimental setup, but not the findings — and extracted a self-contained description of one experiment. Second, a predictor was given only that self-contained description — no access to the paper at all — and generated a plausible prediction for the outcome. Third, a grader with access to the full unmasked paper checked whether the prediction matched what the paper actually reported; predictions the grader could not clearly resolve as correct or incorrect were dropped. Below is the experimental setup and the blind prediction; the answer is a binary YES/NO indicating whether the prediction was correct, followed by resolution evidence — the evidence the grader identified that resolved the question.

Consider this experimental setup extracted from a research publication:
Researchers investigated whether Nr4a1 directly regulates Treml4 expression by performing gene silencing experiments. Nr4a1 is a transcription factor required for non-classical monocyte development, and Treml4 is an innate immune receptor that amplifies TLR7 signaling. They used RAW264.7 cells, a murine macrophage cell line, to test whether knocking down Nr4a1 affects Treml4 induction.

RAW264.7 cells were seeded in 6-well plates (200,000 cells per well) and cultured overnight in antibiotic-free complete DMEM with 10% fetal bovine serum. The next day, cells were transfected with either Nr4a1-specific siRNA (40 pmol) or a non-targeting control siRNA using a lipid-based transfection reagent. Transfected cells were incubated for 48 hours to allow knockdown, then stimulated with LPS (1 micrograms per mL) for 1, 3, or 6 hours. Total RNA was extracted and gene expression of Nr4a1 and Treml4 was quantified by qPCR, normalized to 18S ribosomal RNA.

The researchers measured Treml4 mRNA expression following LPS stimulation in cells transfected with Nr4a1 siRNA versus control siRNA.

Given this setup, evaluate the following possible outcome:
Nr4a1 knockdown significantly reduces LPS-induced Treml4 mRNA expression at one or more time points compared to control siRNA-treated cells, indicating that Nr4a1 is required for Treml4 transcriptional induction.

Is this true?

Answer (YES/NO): YES